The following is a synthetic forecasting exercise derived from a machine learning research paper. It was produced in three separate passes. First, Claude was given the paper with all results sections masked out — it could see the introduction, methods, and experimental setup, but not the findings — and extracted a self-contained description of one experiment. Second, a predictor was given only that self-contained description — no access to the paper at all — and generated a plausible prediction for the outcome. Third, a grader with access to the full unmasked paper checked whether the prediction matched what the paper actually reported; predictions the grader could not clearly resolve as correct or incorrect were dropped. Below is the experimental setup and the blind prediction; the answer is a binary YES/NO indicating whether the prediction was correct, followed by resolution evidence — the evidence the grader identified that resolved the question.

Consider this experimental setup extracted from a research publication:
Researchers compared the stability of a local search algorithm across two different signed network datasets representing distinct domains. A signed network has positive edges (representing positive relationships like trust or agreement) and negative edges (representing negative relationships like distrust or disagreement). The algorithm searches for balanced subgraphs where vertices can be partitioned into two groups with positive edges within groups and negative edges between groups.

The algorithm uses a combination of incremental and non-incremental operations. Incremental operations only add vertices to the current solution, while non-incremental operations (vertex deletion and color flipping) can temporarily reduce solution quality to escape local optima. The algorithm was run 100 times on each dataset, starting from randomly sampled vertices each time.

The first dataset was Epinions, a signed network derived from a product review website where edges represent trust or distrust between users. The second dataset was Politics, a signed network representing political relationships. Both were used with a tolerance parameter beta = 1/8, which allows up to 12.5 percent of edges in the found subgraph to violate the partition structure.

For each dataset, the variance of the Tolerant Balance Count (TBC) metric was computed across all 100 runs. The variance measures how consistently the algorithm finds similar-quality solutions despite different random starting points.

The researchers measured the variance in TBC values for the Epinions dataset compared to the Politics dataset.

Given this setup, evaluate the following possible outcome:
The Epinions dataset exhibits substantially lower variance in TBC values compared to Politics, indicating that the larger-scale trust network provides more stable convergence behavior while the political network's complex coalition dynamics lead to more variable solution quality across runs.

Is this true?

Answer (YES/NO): YES